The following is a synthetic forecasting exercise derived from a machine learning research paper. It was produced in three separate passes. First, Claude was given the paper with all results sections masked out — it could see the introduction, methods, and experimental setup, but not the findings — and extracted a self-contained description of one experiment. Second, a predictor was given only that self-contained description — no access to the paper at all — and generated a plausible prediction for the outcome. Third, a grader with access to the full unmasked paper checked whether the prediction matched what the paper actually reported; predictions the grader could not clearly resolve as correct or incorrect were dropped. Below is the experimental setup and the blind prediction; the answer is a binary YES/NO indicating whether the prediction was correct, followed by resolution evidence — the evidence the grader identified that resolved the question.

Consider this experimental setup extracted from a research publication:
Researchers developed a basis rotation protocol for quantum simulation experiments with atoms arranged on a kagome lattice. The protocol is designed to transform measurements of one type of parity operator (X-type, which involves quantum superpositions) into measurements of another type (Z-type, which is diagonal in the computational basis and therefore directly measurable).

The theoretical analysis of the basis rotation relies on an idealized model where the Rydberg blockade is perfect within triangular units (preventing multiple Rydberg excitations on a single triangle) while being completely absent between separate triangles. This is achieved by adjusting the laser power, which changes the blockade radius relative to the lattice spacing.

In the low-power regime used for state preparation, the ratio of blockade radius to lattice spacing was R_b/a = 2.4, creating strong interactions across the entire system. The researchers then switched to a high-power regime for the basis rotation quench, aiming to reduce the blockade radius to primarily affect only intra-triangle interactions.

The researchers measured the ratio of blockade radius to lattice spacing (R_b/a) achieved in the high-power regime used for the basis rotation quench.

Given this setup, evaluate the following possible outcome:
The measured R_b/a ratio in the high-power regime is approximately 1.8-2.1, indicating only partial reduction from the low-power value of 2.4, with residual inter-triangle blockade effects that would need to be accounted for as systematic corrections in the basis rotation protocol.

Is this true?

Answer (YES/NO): NO